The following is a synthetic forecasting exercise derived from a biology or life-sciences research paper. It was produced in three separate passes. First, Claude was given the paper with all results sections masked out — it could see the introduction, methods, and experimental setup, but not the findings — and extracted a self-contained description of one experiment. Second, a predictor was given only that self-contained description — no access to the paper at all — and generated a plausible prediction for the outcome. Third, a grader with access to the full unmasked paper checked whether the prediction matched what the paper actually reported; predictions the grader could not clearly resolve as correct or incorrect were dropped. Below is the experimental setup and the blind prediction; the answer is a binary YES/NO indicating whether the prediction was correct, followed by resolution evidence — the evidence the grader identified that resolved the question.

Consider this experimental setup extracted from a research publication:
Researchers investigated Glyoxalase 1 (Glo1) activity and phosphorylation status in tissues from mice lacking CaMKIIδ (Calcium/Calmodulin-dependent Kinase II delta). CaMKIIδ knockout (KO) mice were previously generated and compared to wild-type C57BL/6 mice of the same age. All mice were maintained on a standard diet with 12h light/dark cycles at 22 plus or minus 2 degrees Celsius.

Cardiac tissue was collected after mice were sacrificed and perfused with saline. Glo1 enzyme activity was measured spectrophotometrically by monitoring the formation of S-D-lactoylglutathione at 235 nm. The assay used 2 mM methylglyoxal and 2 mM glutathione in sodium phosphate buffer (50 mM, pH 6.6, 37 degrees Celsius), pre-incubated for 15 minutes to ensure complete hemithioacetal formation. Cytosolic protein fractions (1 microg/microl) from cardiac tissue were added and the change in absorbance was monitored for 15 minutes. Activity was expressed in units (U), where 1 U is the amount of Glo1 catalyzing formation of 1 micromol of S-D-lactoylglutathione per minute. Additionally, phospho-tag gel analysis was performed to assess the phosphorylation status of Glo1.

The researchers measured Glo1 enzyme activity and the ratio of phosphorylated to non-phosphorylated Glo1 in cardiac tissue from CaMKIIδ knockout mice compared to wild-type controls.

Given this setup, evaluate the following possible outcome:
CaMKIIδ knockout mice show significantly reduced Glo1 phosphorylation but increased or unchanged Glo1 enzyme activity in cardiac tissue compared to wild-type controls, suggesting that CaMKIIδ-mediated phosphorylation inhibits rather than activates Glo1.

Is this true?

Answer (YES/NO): NO